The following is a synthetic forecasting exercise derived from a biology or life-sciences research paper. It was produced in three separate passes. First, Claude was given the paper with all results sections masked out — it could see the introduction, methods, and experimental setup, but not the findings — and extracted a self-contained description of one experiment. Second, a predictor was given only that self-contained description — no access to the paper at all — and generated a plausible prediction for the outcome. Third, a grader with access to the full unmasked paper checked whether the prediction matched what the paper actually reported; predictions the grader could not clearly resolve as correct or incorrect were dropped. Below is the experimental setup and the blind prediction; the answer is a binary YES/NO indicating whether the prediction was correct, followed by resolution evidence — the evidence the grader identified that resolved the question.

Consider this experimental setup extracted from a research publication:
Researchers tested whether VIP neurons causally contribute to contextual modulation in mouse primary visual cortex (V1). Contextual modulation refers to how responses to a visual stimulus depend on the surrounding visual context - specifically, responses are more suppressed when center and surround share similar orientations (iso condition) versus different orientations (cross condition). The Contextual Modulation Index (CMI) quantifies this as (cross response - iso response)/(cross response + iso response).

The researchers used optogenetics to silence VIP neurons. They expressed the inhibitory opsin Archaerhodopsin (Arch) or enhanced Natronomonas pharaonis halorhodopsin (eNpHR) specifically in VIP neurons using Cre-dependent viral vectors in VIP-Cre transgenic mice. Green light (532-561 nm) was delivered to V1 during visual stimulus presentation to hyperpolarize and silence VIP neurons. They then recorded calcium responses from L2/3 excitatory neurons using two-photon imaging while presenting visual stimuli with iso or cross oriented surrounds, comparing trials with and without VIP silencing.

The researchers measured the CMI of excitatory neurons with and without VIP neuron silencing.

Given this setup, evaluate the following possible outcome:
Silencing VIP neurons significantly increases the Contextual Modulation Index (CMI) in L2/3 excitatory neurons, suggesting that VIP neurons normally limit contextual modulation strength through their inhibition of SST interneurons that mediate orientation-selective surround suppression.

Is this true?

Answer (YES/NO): NO